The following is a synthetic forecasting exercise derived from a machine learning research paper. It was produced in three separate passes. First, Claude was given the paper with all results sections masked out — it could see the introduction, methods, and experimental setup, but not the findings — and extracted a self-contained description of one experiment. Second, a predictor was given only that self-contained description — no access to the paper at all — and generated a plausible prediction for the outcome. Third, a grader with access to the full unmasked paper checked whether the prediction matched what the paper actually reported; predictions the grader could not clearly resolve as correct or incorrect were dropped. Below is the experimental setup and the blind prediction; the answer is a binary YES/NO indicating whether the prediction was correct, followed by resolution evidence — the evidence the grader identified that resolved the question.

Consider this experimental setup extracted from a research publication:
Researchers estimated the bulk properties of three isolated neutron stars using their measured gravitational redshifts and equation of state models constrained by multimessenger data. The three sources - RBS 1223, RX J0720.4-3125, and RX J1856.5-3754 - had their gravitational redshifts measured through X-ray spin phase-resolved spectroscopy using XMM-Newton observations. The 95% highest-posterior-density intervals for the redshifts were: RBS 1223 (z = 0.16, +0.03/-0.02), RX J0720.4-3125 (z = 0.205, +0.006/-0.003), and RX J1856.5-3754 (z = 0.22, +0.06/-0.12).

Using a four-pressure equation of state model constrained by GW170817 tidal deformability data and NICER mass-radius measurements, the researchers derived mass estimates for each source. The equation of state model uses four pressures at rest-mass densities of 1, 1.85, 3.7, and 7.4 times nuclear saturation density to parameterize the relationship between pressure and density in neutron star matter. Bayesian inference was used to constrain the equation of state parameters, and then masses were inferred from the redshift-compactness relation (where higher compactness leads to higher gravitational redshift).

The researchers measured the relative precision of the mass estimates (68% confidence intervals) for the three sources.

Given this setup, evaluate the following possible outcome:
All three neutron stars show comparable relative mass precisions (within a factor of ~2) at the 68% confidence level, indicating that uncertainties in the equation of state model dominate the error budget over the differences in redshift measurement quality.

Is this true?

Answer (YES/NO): NO